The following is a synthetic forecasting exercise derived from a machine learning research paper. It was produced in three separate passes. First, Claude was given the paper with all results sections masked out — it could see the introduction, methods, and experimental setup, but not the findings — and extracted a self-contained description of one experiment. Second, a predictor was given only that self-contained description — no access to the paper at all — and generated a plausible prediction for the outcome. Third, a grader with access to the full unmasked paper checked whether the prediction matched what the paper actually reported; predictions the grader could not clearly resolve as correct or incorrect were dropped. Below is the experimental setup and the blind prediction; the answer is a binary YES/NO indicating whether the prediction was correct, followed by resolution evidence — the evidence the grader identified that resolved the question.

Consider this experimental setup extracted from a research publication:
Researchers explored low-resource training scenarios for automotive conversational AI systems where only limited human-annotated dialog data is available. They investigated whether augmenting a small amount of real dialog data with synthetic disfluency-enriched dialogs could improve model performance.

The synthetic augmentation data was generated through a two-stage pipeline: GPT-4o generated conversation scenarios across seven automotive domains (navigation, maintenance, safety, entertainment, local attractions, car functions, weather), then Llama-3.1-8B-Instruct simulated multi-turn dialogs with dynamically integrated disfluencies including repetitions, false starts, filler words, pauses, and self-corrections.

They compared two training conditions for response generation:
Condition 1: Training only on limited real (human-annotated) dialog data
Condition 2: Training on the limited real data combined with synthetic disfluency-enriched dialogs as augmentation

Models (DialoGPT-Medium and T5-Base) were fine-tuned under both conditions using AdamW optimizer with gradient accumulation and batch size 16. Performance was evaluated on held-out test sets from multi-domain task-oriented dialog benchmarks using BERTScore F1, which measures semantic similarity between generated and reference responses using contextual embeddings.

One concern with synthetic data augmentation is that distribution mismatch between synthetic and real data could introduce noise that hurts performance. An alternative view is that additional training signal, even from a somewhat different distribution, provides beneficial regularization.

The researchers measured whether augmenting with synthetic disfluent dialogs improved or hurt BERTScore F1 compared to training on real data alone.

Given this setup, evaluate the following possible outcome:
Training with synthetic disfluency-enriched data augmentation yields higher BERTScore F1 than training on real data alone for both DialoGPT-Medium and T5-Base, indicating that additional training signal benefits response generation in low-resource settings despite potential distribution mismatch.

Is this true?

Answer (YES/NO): YES